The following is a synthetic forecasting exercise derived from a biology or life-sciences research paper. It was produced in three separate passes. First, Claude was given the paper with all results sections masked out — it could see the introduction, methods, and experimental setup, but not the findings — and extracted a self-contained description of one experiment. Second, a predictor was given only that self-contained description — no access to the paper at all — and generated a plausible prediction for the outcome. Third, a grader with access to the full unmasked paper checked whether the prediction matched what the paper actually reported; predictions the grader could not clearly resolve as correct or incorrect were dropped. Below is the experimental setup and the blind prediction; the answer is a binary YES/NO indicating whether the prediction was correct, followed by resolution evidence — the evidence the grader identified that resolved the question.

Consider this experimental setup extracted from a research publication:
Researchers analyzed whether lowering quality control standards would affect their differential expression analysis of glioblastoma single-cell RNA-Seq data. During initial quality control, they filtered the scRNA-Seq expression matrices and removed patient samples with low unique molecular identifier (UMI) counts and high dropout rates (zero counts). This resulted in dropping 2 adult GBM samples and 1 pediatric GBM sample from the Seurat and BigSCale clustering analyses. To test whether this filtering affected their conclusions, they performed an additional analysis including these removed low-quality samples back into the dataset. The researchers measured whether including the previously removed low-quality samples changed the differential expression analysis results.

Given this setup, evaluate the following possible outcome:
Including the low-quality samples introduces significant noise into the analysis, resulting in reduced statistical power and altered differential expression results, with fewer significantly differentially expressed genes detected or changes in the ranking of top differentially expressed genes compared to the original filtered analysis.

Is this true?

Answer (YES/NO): NO